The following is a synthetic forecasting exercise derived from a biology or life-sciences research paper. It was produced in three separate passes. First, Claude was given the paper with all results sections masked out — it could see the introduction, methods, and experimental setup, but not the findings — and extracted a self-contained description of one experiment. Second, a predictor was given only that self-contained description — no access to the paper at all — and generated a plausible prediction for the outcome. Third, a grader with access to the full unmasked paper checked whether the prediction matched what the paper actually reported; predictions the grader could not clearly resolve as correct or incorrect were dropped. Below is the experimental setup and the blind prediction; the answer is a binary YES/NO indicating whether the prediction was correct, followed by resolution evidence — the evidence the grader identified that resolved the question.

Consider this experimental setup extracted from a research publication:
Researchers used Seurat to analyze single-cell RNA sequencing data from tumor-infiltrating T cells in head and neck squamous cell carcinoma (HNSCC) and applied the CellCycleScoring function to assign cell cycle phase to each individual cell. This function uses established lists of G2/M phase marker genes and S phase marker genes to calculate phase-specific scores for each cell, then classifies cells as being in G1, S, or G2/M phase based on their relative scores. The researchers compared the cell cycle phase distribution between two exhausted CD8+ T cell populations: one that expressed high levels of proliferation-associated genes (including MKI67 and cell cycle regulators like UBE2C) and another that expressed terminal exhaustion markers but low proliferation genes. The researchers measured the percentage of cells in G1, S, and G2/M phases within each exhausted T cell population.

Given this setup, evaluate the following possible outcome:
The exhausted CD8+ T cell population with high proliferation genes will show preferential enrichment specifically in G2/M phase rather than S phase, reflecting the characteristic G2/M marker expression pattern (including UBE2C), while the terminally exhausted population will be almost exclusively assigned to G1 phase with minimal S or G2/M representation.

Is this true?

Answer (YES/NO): NO